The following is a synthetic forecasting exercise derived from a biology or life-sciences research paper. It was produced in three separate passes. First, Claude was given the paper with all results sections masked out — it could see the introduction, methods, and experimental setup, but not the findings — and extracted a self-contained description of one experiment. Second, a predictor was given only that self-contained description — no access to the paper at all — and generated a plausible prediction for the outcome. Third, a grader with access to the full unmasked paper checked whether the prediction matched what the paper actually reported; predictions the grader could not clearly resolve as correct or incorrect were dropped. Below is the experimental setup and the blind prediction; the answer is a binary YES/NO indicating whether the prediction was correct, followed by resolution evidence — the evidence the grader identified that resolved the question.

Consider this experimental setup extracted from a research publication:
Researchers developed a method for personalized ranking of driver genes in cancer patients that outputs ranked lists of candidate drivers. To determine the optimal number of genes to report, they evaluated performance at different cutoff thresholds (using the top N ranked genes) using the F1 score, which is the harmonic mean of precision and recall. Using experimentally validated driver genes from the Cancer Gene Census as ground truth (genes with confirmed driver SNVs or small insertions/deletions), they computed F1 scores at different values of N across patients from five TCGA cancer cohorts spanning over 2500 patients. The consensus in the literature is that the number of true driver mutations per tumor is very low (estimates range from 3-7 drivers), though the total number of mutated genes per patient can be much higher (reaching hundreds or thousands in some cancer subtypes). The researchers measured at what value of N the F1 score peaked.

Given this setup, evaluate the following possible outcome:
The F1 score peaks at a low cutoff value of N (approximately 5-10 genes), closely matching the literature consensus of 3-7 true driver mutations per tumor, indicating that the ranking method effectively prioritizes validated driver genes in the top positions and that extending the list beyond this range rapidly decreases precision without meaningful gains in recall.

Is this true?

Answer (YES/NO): NO